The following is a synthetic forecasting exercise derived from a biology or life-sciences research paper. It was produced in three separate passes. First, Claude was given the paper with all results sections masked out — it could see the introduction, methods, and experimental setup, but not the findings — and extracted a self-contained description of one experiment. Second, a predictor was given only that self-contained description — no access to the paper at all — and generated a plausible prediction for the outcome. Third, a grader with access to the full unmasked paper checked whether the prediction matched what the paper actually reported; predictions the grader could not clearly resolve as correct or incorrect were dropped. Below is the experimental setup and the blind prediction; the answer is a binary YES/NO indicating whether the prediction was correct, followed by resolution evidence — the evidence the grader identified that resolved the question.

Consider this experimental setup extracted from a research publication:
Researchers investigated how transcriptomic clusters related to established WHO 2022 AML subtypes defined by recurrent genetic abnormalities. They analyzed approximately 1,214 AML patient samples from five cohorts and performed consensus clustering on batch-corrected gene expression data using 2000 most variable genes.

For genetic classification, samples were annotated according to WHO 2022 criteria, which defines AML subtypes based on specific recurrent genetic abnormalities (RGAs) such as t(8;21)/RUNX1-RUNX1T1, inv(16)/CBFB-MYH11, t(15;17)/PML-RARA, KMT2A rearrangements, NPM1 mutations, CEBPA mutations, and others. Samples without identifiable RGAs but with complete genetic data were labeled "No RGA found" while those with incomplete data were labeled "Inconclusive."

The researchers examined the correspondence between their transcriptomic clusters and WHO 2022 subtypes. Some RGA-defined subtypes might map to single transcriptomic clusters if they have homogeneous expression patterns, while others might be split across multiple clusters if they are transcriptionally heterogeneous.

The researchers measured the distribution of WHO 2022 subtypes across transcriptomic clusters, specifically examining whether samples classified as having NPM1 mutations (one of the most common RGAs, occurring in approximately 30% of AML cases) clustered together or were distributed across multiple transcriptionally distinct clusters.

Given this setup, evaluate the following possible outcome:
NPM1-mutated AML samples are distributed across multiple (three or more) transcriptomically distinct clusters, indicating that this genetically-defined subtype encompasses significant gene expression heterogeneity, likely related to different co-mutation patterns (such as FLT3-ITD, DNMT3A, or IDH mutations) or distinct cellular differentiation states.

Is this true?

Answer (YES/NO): YES